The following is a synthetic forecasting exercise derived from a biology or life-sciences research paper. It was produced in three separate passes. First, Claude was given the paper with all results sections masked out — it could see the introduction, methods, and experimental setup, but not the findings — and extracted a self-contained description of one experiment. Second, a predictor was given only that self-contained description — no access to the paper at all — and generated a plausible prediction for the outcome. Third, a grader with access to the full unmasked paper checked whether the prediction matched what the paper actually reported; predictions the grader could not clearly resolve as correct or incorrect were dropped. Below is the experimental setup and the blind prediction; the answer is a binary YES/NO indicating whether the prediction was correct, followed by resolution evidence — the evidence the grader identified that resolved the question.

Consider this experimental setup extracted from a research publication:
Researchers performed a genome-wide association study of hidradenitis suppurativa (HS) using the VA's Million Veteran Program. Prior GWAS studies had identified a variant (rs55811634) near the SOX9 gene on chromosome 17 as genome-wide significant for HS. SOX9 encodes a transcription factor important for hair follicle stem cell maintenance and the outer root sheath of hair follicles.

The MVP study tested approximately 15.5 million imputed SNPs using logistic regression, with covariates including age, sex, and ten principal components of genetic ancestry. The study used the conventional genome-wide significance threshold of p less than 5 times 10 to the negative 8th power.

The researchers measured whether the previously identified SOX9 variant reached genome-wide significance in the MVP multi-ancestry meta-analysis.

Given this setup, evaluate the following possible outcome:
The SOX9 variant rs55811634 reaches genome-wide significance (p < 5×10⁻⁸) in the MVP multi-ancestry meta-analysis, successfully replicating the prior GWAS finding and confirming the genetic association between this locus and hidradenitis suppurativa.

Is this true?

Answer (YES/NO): YES